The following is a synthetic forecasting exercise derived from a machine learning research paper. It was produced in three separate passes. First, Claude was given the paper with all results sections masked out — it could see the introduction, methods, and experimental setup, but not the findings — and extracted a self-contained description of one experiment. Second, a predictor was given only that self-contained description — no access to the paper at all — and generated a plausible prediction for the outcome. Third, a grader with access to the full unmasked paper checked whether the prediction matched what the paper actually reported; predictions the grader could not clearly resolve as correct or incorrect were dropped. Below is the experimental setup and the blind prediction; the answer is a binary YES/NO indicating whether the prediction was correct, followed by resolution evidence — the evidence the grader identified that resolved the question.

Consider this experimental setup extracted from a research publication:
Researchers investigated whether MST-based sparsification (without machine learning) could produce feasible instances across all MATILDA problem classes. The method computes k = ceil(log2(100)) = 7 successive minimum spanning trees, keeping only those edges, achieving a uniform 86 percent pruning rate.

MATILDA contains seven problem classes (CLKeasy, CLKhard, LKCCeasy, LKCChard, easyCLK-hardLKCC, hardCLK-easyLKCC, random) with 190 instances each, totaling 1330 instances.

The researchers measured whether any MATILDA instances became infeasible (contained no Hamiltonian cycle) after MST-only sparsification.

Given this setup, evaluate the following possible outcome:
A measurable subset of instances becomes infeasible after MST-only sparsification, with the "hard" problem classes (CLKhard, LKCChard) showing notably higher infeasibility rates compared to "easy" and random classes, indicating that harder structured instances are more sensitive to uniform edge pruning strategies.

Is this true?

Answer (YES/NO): NO